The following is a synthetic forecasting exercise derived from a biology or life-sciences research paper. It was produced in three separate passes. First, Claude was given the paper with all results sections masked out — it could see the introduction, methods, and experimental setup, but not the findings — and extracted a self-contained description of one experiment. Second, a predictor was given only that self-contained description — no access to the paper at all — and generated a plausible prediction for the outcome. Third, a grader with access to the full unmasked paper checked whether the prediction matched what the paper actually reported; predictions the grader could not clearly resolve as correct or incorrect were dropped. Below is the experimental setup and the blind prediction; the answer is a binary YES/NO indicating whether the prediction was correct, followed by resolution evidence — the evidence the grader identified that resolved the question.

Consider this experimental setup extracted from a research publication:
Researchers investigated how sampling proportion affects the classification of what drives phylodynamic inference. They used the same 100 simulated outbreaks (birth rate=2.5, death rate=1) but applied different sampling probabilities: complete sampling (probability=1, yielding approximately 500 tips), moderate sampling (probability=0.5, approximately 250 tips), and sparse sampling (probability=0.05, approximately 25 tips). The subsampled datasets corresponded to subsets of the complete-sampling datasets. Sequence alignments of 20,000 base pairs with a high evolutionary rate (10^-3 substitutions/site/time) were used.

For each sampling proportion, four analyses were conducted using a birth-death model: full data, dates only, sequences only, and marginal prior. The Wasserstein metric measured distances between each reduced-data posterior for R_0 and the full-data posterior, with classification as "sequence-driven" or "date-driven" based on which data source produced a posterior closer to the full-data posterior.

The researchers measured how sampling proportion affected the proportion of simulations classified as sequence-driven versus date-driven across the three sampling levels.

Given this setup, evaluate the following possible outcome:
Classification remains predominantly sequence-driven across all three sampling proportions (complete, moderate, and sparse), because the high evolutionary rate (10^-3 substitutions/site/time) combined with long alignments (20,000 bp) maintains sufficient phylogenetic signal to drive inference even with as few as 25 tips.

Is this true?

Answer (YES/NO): NO